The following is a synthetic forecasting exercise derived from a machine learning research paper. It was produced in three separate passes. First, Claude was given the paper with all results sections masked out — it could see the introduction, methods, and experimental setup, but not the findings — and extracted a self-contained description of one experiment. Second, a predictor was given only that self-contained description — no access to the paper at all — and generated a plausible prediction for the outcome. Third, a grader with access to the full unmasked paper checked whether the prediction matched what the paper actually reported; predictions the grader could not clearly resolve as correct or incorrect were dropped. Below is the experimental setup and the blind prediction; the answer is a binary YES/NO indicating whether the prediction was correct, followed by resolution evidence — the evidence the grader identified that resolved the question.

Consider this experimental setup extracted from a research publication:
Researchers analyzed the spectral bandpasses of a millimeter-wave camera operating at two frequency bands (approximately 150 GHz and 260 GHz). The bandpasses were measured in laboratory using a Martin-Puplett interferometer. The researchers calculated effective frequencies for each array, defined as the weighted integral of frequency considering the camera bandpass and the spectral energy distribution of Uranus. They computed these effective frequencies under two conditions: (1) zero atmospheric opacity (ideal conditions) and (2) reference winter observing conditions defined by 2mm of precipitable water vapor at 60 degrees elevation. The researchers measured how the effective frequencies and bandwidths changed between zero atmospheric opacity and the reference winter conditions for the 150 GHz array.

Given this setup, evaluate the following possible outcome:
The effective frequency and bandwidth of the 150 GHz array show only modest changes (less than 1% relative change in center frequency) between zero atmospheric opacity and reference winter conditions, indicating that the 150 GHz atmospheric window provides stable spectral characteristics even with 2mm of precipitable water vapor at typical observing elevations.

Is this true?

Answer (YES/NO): YES